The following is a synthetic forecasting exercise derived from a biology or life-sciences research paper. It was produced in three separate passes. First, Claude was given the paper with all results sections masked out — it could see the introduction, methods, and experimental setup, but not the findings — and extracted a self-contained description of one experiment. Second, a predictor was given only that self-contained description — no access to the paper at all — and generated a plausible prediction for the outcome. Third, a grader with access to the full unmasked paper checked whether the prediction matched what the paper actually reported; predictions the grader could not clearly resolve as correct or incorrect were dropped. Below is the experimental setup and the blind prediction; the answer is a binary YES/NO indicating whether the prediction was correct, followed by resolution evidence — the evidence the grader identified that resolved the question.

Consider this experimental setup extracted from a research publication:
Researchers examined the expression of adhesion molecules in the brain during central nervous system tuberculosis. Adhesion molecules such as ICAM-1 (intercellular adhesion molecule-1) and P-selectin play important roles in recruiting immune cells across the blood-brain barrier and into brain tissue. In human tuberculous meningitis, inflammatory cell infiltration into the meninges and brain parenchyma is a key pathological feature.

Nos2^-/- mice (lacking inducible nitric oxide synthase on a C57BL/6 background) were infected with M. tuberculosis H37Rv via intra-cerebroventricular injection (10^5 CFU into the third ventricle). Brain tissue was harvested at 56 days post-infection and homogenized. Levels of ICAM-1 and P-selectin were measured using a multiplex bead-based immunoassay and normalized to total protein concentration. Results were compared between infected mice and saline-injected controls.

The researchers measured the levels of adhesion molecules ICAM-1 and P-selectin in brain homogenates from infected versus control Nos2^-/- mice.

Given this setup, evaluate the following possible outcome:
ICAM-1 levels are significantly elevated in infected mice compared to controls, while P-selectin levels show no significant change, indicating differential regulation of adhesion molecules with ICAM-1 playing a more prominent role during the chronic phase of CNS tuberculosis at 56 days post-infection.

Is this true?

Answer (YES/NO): NO